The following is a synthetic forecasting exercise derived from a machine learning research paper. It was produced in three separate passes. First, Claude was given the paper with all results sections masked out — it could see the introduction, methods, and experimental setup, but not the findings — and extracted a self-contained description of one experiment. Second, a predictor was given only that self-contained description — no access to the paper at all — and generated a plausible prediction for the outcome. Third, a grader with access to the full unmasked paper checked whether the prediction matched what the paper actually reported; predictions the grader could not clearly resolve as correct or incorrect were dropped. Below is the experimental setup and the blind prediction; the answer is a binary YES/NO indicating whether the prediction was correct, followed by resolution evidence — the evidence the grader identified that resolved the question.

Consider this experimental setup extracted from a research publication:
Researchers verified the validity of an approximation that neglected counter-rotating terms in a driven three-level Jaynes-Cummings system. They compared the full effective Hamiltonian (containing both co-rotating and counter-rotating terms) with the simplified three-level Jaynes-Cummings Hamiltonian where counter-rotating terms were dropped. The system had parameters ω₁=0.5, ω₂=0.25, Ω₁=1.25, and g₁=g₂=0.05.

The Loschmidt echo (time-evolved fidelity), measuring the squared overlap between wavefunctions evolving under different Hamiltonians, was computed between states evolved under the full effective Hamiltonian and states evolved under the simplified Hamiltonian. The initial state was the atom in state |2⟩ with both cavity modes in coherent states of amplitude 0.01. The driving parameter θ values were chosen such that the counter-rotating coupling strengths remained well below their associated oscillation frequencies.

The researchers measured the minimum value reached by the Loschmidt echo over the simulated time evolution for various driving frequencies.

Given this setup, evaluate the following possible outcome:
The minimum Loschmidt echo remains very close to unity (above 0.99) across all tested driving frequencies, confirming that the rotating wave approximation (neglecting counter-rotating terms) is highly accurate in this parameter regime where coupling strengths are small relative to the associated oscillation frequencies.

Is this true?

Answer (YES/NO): NO